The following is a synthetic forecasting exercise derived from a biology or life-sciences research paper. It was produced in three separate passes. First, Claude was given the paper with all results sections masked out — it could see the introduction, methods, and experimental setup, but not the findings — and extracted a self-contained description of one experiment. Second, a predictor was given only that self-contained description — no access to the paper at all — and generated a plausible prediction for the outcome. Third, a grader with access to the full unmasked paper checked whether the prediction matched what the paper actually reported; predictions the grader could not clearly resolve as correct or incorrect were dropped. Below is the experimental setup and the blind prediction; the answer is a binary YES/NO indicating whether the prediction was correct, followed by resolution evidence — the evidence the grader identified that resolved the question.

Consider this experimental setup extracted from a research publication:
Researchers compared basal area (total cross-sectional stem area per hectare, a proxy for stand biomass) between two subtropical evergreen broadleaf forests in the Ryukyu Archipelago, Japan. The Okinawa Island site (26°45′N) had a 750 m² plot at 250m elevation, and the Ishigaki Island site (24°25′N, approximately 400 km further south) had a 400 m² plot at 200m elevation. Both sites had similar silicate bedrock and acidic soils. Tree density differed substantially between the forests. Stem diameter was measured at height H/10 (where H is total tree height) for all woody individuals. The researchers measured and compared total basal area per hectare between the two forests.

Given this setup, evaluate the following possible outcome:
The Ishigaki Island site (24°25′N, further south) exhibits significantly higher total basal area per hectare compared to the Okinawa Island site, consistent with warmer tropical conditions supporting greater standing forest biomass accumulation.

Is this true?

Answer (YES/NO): NO